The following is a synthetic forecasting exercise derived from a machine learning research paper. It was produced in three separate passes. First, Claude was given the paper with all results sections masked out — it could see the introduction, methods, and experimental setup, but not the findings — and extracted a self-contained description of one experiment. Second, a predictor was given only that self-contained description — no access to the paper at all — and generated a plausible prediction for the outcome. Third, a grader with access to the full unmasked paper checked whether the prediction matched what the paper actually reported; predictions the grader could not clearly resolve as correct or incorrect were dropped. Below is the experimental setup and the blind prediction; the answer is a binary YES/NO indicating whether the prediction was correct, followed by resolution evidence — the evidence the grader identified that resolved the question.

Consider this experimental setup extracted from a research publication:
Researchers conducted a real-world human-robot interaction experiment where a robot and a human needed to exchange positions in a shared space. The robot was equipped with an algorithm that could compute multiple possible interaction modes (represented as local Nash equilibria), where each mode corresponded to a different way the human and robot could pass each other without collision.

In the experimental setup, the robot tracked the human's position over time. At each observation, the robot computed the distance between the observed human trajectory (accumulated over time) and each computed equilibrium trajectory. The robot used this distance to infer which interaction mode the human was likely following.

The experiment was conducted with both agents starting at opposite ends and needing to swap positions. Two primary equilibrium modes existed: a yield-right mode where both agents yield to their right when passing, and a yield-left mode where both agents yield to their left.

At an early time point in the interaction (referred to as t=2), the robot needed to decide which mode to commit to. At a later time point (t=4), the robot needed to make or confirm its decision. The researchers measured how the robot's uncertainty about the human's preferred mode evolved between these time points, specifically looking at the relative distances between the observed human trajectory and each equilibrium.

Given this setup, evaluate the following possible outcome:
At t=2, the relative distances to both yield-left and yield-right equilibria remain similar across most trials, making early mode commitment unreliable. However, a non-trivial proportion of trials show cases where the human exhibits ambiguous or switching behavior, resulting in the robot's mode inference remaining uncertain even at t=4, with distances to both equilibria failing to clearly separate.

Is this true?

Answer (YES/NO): NO